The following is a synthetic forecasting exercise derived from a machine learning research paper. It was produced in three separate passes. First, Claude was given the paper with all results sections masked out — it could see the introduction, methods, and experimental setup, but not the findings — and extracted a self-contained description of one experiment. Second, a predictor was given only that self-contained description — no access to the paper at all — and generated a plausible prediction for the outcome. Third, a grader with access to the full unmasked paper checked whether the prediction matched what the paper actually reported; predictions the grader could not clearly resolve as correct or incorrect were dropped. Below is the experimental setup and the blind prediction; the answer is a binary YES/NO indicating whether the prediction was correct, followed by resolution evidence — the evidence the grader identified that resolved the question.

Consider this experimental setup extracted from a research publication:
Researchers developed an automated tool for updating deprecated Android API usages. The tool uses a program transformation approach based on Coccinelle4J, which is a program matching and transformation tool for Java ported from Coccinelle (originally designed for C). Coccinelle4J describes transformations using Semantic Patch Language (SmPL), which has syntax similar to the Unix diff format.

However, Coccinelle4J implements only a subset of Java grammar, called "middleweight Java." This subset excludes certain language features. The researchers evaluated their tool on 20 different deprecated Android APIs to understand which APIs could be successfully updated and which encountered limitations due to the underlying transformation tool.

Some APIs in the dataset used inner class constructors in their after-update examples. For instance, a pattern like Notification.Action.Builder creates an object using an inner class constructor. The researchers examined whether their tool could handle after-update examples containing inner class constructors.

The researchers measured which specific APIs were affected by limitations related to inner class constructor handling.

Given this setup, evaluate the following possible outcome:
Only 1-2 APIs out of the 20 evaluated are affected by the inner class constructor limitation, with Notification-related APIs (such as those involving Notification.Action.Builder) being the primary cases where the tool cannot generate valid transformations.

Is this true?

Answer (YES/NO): NO